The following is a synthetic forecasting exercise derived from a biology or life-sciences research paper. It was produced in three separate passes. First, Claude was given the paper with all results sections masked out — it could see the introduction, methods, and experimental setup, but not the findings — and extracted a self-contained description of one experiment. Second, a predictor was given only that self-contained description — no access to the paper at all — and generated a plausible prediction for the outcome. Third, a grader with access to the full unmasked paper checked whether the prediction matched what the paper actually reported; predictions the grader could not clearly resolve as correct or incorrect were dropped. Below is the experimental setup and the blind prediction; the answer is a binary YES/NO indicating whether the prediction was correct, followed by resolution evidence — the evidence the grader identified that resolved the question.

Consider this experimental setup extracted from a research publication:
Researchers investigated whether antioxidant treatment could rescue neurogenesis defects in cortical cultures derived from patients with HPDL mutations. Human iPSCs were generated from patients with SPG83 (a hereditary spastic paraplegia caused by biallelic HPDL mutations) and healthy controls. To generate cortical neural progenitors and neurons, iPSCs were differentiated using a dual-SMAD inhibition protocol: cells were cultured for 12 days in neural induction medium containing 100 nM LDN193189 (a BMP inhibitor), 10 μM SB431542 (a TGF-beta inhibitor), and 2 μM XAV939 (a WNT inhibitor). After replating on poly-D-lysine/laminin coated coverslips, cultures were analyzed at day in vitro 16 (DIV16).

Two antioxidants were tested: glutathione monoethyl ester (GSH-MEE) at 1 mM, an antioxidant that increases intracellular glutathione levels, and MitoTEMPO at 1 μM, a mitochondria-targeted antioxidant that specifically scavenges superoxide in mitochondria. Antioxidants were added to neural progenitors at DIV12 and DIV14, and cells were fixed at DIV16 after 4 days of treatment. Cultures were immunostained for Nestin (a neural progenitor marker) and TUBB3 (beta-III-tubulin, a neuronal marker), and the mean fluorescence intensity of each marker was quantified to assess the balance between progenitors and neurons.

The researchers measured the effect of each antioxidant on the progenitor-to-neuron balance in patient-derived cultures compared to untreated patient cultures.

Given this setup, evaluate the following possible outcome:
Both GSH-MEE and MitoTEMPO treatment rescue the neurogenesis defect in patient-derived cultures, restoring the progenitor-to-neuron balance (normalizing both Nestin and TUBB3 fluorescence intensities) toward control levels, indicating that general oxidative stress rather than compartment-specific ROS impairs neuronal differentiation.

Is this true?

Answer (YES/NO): NO